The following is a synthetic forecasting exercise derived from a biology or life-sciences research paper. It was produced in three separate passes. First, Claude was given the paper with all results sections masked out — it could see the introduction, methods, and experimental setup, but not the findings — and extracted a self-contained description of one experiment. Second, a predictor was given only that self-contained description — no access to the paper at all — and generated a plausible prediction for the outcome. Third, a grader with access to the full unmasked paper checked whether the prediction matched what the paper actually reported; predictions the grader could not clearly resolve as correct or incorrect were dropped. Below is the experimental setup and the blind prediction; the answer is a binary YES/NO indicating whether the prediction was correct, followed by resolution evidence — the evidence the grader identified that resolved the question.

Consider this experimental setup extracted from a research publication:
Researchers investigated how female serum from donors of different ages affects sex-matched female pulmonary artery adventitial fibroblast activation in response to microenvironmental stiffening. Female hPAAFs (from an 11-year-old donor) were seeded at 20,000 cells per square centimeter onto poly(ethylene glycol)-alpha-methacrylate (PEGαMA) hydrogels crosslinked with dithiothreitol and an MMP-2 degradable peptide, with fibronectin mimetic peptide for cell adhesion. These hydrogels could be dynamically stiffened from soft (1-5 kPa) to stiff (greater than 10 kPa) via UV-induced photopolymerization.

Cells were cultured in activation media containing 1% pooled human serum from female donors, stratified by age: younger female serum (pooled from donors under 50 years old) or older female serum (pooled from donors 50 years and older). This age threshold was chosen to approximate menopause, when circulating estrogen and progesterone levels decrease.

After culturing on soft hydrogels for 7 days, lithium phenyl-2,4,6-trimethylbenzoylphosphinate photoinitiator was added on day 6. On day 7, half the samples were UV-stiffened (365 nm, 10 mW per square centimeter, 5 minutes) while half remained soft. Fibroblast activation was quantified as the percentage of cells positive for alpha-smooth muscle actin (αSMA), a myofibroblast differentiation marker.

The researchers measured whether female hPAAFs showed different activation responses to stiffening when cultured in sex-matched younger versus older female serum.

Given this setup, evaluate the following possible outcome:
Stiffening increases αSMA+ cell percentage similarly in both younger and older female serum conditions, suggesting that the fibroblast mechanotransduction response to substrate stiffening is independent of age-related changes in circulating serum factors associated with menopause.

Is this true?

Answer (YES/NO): NO